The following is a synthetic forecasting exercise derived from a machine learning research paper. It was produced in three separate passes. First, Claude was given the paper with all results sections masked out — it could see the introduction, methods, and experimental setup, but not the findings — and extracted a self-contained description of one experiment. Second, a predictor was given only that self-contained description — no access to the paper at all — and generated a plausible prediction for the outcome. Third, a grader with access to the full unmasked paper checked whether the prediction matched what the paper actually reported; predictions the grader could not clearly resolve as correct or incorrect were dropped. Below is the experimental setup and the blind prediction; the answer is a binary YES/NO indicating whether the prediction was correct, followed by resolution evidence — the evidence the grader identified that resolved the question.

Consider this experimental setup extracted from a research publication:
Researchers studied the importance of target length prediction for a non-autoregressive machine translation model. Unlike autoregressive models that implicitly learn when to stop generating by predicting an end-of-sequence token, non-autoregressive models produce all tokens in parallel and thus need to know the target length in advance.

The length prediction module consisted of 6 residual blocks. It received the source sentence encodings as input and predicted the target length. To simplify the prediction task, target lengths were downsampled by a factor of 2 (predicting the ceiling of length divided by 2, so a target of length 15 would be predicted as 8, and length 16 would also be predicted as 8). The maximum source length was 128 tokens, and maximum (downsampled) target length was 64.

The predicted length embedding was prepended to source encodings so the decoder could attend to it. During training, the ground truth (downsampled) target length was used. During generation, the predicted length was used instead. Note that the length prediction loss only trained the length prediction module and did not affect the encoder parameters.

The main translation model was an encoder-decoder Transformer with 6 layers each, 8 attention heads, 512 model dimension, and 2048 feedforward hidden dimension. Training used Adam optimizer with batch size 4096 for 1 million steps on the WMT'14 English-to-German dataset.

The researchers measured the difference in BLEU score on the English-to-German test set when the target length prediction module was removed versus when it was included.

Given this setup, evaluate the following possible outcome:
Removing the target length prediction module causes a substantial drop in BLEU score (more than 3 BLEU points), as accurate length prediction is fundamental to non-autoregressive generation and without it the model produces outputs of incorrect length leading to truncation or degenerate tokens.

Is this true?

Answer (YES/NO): NO